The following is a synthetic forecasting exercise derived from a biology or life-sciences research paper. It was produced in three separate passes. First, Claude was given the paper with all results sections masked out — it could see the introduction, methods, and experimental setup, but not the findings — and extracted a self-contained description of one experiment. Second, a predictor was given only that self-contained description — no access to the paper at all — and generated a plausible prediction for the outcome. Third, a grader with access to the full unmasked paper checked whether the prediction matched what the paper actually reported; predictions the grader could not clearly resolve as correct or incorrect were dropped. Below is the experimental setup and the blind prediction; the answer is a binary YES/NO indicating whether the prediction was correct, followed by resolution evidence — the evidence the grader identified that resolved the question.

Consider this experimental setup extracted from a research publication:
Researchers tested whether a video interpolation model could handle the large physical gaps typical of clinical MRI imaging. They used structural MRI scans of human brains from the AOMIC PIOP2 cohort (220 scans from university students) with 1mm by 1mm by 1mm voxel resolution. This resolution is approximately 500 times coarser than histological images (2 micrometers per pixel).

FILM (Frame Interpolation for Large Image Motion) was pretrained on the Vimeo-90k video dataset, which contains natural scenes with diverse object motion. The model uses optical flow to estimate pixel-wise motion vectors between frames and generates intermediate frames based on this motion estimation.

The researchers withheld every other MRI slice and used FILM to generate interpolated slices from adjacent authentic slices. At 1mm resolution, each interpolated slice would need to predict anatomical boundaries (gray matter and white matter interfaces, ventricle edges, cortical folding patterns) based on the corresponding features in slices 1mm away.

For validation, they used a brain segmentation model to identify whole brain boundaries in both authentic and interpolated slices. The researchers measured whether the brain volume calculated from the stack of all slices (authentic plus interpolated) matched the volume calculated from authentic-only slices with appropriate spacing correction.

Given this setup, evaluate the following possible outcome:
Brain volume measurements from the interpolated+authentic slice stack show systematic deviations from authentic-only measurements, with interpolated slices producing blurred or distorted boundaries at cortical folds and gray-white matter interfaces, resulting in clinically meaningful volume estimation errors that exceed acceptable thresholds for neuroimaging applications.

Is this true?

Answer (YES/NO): NO